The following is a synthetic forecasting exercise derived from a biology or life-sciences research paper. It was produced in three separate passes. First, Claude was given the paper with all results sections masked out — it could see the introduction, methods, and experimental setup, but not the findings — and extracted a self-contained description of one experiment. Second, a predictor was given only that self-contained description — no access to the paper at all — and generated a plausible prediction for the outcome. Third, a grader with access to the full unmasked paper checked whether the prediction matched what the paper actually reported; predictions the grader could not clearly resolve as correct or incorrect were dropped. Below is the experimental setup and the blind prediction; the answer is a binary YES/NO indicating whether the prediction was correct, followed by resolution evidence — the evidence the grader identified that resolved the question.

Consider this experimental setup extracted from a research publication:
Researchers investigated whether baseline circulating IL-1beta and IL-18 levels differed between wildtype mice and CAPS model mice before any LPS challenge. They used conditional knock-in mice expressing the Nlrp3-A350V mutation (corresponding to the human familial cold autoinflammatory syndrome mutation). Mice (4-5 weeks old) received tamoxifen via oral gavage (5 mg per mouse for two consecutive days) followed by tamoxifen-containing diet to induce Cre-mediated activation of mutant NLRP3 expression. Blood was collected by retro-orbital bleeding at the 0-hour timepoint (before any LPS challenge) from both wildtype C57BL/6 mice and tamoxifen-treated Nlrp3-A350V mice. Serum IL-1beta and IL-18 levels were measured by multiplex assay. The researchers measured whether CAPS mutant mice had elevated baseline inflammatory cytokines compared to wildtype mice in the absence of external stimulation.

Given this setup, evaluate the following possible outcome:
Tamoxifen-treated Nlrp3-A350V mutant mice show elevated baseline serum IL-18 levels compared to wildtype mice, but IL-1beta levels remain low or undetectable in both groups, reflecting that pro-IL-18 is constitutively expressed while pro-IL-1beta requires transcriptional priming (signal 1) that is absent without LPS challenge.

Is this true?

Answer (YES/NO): YES